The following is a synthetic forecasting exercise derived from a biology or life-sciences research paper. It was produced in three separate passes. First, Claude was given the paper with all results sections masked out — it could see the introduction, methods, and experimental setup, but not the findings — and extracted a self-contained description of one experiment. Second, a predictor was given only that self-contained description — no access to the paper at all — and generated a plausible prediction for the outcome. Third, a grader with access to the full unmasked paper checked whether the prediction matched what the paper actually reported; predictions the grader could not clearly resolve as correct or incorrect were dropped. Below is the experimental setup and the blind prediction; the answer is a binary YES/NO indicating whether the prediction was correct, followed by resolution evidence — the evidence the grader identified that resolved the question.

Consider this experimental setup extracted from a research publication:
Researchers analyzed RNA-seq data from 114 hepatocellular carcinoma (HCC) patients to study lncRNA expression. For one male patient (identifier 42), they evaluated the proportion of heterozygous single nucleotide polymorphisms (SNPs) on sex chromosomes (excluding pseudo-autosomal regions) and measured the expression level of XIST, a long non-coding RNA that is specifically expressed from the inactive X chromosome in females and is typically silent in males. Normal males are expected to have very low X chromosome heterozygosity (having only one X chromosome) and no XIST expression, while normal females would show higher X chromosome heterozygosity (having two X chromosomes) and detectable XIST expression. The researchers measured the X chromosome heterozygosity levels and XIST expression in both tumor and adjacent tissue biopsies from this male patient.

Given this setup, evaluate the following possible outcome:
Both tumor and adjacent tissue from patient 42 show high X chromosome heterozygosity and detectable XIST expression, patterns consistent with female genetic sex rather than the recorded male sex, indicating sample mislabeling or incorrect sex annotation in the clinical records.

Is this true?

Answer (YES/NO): YES